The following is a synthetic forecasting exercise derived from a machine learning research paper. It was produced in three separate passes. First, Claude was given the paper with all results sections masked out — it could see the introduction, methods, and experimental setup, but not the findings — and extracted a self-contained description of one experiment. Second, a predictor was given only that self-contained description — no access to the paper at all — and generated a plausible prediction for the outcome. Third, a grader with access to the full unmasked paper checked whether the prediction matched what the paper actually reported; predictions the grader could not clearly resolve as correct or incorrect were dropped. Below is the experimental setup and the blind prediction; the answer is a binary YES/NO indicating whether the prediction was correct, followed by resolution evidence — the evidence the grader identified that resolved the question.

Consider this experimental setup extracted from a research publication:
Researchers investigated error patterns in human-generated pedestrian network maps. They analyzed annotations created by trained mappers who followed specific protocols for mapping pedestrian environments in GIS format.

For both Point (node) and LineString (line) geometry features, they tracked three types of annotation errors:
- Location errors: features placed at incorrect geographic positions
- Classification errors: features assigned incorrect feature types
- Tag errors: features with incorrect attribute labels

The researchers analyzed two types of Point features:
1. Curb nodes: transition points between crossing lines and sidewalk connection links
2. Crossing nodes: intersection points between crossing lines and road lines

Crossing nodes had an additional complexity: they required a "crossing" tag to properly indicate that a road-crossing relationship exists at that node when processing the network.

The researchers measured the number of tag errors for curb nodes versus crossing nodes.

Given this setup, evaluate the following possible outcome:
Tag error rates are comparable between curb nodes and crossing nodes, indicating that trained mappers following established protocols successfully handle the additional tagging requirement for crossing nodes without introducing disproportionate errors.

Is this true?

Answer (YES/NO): NO